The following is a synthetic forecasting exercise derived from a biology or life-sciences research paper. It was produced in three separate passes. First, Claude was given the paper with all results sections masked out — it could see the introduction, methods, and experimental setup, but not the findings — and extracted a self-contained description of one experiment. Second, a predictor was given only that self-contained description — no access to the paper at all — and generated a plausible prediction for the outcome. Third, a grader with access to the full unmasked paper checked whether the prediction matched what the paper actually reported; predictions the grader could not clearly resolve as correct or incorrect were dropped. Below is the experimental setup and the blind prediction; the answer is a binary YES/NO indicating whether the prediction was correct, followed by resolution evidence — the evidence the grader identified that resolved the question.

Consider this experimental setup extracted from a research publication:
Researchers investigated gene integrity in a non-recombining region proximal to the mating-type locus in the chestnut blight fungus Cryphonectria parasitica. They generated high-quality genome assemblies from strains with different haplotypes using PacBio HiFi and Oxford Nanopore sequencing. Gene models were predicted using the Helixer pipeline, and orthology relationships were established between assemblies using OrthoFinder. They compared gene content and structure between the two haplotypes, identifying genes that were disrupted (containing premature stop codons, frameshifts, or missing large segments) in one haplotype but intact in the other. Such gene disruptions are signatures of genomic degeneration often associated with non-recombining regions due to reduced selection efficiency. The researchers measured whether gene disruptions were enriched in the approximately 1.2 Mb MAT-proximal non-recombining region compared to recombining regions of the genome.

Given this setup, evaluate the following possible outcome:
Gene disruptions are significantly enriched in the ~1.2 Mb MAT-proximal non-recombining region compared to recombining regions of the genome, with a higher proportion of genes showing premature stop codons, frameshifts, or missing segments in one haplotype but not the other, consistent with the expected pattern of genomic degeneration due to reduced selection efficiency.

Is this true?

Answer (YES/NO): YES